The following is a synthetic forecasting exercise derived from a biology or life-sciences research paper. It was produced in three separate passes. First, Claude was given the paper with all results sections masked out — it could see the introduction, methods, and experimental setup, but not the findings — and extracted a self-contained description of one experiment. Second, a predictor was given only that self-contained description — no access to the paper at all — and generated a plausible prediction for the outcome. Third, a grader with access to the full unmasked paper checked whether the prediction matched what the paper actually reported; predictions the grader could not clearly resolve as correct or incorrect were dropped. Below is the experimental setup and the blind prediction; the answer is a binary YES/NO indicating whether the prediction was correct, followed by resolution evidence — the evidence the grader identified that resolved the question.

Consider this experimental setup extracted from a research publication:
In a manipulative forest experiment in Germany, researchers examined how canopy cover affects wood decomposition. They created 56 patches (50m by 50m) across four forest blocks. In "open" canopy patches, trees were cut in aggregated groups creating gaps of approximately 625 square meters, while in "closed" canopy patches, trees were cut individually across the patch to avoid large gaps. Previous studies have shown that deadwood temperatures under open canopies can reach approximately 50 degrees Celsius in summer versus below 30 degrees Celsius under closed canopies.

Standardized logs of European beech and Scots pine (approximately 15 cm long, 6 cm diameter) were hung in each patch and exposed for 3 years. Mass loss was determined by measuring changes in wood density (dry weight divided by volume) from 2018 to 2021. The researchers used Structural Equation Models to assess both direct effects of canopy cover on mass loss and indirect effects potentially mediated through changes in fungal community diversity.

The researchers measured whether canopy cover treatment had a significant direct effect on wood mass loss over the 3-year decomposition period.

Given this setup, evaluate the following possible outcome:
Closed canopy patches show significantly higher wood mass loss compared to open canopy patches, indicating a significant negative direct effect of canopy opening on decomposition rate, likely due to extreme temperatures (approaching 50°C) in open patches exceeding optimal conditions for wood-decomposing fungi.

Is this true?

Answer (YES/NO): NO